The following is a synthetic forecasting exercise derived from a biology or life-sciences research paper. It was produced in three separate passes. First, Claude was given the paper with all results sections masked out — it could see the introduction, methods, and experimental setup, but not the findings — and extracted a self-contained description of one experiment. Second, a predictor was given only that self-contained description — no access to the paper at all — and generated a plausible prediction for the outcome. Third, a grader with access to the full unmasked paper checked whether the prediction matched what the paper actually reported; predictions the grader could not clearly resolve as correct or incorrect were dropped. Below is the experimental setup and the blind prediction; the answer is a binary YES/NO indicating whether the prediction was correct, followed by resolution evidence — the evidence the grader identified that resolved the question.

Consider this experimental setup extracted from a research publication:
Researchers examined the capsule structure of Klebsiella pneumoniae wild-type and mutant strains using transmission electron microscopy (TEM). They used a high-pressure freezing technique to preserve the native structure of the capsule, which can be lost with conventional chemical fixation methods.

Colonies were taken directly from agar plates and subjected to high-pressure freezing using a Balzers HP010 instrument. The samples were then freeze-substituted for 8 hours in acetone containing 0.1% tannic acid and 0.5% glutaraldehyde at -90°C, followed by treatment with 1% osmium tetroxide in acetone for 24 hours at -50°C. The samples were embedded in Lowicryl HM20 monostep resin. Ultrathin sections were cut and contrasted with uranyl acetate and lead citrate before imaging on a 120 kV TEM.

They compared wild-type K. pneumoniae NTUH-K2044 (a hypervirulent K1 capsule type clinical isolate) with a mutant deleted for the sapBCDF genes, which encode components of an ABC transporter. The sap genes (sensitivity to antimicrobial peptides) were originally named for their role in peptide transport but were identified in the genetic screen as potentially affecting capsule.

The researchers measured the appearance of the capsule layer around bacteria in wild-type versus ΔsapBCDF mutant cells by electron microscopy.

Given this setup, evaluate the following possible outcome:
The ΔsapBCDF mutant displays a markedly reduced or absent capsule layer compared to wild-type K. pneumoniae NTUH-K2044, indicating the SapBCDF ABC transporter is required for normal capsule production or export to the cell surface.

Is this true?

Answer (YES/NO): NO